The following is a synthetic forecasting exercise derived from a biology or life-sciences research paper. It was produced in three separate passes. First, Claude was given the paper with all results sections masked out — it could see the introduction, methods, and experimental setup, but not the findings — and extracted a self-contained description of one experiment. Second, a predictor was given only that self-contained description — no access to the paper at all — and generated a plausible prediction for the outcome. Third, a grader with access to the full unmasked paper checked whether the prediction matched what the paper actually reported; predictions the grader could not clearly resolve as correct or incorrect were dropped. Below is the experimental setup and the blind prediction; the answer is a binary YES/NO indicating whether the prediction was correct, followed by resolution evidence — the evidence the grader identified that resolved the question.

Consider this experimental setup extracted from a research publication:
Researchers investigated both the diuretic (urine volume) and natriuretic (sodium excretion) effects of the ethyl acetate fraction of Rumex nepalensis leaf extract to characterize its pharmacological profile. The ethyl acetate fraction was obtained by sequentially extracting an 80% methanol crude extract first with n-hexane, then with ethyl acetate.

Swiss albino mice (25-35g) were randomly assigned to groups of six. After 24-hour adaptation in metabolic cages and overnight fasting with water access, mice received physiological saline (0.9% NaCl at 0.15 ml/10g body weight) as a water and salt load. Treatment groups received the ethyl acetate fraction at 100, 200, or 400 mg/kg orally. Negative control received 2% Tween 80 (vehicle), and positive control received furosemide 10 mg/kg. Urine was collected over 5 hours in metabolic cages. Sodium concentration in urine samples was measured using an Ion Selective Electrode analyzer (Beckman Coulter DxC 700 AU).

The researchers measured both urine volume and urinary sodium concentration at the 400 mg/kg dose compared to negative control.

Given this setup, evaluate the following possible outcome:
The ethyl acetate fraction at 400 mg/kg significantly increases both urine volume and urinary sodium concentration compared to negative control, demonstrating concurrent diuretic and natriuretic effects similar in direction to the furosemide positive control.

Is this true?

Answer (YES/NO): YES